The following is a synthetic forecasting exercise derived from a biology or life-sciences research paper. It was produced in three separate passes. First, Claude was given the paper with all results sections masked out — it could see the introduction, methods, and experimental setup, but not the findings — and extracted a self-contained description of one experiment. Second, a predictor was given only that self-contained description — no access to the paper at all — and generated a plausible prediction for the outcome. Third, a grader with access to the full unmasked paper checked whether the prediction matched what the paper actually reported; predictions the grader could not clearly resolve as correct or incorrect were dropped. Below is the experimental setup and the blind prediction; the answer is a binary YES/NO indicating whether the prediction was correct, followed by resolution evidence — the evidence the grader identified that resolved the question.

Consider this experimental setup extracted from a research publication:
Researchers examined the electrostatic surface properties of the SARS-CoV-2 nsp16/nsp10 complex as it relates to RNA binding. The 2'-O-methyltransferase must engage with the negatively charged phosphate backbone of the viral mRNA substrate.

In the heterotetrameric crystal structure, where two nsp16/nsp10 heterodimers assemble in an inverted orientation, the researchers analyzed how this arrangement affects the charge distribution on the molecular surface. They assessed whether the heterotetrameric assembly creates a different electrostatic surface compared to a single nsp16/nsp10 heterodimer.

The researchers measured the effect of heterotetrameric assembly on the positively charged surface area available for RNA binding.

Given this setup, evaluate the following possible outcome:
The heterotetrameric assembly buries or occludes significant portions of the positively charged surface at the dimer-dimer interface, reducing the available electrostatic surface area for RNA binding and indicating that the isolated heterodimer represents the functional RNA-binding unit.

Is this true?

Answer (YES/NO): NO